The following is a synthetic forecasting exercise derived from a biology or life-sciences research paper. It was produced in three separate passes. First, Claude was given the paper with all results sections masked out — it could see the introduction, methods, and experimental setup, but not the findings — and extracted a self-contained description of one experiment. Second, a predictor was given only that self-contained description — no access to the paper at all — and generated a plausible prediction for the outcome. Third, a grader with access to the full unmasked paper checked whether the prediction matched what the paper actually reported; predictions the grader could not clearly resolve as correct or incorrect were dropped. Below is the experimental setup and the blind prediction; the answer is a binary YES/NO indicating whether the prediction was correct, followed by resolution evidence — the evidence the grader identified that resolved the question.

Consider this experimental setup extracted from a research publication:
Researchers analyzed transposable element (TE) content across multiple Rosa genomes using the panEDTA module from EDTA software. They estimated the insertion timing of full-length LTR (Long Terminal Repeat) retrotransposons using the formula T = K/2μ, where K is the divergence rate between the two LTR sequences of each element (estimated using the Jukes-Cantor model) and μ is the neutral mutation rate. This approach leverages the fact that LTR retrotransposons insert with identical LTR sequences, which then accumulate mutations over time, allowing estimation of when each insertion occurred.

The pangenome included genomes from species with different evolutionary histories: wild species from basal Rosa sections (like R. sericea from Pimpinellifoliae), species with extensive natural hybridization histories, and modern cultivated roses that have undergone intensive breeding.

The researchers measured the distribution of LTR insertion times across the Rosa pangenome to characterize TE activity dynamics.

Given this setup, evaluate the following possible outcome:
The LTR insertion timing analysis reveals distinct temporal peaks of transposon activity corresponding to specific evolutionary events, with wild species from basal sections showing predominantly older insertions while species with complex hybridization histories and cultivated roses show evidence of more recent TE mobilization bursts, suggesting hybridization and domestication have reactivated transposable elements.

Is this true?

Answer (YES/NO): NO